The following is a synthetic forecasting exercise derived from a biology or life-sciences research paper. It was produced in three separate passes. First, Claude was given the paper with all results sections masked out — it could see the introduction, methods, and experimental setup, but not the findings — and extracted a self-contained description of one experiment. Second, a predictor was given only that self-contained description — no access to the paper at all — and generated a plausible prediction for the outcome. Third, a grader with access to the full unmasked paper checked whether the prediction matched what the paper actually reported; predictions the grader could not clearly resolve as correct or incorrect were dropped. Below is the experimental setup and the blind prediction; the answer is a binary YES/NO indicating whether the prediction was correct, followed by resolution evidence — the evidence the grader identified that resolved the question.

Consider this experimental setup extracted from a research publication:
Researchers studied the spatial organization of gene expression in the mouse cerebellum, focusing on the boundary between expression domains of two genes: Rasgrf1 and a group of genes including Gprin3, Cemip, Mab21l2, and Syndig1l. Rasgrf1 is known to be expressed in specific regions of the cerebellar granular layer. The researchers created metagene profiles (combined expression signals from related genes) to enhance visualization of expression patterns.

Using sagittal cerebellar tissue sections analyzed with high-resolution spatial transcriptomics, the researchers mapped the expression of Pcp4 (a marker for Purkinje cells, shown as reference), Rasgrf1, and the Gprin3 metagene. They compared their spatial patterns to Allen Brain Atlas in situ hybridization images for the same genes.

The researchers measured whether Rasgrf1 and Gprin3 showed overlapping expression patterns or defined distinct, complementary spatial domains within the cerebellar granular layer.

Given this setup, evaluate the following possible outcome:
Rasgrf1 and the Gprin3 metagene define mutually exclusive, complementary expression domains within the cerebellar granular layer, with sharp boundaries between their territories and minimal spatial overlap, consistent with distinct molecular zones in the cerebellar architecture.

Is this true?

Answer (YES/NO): YES